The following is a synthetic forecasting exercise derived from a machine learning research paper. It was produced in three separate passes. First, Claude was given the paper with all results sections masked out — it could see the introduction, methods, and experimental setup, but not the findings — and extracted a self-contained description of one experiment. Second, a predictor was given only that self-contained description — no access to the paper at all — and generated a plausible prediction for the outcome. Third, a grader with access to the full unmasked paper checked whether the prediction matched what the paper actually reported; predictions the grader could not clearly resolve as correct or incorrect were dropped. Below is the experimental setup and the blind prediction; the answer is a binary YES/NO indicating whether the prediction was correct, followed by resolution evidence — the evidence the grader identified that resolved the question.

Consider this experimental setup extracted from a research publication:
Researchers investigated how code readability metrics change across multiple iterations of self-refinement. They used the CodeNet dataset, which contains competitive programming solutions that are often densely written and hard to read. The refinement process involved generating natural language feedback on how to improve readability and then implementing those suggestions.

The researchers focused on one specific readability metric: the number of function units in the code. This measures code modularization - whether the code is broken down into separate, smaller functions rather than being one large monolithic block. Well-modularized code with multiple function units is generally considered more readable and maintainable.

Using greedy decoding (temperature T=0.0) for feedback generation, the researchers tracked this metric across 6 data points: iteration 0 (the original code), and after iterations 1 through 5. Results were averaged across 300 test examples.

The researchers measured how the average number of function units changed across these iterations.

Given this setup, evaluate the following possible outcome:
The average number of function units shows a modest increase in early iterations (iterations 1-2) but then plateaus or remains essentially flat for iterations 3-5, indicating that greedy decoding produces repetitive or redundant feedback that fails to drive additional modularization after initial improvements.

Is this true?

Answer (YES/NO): NO